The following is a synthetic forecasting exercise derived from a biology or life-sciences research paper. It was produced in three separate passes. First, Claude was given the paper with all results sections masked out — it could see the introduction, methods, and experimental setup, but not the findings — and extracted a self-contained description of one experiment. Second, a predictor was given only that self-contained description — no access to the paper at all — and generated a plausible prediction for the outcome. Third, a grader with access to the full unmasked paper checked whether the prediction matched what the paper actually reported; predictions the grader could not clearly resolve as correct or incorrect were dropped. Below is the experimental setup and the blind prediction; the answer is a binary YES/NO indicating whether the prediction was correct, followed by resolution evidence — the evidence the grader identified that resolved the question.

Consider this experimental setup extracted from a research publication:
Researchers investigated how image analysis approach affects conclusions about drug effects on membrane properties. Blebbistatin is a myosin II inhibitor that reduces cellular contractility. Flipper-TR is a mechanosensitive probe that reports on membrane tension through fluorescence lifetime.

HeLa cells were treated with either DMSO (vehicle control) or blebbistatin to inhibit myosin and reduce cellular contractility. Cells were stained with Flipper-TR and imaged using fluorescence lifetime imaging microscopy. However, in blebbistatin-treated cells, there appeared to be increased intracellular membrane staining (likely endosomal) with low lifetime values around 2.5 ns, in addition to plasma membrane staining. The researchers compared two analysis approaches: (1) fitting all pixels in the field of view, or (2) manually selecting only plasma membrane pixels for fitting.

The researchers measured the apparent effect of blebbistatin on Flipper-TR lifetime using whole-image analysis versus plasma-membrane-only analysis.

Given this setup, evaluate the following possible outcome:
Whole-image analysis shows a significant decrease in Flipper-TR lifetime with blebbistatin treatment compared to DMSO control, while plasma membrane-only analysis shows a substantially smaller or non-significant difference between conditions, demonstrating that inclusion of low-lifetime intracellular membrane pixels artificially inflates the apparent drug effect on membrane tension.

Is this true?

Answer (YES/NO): NO